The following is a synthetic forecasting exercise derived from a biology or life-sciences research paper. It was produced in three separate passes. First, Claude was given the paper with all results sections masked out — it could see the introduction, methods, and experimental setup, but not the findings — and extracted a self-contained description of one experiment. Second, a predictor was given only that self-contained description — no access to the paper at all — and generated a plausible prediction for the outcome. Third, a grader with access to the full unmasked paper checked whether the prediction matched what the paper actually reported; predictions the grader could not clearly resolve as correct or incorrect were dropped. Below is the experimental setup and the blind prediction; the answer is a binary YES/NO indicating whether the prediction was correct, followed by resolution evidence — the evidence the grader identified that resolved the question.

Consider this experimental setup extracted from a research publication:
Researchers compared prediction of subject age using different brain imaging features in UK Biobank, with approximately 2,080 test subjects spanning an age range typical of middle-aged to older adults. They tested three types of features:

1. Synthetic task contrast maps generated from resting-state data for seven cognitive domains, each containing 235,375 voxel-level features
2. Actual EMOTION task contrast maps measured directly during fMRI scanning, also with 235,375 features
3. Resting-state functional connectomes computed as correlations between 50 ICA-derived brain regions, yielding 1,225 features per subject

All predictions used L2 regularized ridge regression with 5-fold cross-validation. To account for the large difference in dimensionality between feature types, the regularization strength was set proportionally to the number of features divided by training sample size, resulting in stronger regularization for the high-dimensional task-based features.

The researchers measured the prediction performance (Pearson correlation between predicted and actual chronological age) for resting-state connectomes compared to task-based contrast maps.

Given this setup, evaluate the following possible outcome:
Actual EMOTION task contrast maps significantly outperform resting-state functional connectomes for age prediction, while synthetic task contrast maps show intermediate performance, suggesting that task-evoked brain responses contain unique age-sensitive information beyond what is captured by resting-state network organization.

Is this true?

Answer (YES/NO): NO